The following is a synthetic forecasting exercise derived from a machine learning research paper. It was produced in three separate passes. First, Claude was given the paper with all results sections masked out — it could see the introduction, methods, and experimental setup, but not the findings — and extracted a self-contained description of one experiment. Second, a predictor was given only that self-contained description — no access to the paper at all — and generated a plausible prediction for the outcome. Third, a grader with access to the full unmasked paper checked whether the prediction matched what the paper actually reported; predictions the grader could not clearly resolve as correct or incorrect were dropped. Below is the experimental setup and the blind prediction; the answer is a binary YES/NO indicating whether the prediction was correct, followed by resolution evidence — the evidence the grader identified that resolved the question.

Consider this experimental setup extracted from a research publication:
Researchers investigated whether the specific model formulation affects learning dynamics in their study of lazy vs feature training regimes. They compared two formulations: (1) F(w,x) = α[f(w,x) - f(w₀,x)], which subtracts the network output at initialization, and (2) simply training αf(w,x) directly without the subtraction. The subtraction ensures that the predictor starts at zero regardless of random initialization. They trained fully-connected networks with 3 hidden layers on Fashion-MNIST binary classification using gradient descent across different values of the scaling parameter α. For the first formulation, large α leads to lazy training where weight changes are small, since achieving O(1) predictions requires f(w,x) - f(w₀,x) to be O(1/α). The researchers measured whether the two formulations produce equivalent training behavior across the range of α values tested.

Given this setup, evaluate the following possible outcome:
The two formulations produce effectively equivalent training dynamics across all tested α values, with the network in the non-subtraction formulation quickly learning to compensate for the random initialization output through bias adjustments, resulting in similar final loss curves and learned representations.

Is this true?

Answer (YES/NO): NO